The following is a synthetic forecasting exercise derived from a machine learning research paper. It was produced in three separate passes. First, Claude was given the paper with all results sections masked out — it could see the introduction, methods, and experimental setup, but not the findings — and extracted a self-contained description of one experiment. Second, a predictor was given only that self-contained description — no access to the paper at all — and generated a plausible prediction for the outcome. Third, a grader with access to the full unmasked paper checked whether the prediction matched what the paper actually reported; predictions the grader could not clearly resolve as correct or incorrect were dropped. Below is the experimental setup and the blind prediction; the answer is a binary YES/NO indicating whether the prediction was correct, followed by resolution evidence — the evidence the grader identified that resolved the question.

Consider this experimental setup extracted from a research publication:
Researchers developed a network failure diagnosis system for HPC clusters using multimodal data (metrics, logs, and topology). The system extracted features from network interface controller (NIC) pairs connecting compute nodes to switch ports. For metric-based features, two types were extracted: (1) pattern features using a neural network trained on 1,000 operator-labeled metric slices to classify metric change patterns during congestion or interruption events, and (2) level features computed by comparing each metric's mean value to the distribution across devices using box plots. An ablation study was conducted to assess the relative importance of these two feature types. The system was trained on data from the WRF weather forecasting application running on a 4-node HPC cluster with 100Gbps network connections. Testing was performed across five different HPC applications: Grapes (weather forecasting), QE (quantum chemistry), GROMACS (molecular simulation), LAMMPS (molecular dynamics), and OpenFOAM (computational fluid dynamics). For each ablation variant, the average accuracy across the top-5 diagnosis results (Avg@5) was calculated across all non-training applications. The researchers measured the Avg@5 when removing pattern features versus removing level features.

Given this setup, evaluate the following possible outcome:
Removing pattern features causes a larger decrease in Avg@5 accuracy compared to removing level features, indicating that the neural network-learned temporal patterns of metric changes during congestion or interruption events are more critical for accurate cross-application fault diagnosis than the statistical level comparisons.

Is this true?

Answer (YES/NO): YES